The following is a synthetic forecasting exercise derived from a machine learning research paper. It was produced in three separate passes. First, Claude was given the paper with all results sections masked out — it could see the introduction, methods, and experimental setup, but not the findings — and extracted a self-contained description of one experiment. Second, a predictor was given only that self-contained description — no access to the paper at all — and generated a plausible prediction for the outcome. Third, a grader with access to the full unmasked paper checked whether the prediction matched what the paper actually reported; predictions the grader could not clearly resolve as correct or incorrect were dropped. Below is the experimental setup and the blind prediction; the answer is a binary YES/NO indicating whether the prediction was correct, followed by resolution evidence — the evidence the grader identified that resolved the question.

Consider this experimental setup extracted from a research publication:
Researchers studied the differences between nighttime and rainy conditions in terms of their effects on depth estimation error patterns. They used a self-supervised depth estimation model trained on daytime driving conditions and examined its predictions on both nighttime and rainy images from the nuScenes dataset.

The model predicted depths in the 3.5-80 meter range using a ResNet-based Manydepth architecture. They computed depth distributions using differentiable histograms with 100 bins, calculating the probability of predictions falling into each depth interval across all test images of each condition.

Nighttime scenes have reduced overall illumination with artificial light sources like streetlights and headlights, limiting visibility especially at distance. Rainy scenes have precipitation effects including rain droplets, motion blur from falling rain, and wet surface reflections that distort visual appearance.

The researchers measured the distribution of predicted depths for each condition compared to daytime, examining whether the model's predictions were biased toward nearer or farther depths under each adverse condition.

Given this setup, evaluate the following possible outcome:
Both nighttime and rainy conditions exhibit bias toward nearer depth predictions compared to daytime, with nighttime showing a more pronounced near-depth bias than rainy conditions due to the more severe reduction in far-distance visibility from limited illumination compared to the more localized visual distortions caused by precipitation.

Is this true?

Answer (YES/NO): NO